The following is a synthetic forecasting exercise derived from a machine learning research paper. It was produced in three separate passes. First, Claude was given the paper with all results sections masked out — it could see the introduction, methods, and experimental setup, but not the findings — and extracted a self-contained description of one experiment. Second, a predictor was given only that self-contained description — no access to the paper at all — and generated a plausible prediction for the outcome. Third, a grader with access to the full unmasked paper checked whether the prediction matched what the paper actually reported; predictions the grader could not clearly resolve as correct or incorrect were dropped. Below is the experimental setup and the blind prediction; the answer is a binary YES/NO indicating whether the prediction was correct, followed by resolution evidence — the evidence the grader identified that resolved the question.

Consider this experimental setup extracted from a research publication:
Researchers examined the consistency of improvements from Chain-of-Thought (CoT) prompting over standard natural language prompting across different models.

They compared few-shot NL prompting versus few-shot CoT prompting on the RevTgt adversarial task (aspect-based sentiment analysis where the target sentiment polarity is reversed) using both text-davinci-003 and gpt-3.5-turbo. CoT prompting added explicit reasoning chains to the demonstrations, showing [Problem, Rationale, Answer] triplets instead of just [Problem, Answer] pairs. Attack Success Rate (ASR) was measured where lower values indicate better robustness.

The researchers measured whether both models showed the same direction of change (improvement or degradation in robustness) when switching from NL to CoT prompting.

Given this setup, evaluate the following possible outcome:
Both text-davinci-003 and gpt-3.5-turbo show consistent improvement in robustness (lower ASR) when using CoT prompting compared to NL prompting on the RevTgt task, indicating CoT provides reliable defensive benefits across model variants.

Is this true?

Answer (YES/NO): NO